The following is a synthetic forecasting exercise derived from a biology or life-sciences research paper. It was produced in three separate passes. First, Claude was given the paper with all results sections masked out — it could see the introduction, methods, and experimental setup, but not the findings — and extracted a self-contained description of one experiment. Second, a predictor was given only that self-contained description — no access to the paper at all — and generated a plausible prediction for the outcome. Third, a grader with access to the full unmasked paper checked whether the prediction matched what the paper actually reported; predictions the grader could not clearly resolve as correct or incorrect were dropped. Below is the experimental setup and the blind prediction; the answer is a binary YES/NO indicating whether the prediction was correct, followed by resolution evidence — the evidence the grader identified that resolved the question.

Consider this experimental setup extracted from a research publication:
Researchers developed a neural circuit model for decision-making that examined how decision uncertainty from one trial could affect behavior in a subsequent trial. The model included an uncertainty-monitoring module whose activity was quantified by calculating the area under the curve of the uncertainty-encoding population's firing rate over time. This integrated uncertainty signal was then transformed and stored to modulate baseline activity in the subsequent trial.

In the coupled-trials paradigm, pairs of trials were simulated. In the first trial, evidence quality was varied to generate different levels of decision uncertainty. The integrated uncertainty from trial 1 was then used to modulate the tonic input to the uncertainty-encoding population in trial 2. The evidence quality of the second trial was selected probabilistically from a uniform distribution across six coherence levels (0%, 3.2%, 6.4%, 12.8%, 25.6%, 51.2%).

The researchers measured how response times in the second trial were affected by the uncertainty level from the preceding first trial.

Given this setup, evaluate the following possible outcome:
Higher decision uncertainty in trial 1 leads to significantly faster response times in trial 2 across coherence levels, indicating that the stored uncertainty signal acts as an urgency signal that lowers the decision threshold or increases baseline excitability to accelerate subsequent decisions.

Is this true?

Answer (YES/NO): YES